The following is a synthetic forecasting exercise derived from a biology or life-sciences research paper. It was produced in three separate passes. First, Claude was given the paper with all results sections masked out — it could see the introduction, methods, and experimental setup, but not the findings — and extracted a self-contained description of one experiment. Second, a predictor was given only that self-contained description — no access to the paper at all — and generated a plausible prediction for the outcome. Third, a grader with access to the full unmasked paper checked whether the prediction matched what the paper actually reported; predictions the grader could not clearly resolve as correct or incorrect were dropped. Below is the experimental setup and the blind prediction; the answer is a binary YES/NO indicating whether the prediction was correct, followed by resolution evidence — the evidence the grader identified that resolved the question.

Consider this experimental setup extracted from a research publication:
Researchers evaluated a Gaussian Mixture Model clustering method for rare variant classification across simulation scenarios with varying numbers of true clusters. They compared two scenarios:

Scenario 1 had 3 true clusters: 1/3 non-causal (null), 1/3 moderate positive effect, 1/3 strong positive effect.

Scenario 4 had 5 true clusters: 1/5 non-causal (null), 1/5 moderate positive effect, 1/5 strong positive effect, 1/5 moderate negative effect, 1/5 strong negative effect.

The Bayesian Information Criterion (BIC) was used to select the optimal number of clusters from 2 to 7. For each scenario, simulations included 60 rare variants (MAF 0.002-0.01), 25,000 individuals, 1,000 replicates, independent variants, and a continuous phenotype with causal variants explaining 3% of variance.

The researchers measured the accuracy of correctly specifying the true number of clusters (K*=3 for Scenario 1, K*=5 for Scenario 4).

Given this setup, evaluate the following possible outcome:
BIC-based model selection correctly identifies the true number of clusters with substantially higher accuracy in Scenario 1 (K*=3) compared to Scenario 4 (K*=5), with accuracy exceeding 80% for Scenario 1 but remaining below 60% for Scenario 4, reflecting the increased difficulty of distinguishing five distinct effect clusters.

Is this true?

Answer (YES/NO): NO